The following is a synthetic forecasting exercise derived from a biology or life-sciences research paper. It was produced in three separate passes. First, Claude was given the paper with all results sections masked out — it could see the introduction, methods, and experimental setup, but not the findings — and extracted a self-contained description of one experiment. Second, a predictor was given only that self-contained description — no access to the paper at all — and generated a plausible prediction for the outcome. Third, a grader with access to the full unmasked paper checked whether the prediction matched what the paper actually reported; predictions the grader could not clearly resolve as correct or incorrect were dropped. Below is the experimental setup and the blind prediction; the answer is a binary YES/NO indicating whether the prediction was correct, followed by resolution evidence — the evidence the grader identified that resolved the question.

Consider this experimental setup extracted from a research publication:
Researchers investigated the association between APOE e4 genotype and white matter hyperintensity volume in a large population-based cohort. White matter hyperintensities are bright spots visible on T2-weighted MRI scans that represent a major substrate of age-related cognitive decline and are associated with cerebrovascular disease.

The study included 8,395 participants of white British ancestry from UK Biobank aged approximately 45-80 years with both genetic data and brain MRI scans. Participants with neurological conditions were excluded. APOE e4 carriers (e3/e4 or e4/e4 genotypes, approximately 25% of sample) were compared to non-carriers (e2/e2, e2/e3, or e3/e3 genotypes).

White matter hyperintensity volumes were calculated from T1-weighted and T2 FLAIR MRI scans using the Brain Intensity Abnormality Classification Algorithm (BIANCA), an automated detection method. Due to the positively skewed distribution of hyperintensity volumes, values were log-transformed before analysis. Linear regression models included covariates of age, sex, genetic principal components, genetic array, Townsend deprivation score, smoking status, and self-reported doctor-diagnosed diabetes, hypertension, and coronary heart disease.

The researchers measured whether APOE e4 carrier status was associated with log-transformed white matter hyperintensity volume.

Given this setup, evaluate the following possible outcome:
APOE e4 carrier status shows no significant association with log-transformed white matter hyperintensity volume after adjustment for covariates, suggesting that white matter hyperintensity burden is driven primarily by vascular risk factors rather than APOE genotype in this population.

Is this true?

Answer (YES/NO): NO